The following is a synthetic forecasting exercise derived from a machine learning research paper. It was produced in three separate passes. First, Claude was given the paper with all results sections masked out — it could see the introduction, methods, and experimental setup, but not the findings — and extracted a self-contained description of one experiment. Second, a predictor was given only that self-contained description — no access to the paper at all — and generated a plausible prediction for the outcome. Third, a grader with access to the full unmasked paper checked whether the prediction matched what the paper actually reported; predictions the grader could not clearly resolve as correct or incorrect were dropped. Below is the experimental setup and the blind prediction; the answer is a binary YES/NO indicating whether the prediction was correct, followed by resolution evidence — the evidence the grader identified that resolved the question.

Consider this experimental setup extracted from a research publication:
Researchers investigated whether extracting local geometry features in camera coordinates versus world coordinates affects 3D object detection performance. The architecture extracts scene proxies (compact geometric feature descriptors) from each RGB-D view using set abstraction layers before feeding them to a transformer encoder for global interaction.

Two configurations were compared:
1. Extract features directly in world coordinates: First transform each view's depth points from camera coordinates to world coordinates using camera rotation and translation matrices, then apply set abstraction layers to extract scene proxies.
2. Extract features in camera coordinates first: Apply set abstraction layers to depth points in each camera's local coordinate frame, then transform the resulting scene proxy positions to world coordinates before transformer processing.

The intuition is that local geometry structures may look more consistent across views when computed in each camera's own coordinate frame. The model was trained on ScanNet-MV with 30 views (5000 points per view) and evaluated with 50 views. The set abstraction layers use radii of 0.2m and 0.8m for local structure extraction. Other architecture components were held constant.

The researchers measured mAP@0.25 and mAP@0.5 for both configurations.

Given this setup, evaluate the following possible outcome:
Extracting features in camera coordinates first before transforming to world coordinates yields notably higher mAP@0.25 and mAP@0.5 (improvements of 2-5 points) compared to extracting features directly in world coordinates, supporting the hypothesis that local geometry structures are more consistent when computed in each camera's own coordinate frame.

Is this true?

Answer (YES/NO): NO